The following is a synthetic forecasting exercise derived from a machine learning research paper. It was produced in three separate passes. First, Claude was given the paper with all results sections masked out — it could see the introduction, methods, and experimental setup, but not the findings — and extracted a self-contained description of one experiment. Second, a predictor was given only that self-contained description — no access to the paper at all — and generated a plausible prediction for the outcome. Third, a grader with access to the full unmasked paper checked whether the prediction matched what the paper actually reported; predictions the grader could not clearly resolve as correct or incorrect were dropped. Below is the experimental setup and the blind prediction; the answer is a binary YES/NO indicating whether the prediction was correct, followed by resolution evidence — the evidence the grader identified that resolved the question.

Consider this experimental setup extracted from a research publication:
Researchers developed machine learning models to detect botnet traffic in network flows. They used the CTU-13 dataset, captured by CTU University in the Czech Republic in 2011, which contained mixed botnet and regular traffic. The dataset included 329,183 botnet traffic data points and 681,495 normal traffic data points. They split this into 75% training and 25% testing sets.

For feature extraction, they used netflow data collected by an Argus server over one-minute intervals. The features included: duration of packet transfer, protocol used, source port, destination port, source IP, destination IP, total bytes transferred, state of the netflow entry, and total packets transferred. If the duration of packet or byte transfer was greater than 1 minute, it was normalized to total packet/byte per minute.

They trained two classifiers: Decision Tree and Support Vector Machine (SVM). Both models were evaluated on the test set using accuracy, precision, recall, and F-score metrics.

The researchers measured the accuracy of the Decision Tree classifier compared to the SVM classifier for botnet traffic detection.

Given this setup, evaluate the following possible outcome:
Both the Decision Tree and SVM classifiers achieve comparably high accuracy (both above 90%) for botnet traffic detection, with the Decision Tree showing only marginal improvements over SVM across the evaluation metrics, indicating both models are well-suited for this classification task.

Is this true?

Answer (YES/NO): YES